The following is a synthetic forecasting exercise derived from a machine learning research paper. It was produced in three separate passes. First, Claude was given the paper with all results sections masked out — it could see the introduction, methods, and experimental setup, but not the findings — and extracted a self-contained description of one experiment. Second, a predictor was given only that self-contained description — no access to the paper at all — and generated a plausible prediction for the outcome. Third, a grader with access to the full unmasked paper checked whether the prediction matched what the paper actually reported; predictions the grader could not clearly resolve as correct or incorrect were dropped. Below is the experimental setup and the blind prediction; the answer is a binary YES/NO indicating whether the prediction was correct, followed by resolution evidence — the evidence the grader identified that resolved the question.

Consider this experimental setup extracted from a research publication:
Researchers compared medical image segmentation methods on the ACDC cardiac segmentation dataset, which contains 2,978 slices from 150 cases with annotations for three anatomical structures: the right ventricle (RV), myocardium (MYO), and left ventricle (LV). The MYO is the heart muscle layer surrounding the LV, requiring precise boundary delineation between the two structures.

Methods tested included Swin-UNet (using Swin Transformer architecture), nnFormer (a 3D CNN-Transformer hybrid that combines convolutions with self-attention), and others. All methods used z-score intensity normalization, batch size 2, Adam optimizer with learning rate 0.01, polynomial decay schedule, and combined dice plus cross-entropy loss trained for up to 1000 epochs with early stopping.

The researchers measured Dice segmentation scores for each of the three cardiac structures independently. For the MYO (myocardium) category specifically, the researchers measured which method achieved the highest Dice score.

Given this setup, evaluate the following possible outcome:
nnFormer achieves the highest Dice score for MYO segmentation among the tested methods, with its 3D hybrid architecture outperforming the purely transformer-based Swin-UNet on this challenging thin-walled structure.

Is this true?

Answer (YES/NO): NO